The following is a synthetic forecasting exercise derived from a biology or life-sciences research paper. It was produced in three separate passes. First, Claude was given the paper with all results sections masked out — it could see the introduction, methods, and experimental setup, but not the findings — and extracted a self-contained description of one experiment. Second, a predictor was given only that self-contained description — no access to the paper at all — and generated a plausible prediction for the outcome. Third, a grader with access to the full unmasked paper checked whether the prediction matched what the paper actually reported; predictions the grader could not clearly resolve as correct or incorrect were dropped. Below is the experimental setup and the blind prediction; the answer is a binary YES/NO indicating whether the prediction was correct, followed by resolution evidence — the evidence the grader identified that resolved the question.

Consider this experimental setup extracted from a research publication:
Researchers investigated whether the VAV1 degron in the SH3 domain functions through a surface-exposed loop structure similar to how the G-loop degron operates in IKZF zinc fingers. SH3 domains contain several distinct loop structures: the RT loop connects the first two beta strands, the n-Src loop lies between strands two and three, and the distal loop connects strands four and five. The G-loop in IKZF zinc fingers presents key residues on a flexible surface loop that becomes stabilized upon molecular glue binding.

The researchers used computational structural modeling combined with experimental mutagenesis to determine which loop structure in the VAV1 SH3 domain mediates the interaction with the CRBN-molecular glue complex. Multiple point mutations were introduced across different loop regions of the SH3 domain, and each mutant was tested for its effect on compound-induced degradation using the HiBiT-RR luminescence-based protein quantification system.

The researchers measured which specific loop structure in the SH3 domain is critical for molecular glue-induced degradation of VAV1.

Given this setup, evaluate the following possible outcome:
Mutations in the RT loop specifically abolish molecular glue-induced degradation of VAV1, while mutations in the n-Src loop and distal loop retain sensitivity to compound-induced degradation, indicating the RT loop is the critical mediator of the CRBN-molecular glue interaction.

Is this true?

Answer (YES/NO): YES